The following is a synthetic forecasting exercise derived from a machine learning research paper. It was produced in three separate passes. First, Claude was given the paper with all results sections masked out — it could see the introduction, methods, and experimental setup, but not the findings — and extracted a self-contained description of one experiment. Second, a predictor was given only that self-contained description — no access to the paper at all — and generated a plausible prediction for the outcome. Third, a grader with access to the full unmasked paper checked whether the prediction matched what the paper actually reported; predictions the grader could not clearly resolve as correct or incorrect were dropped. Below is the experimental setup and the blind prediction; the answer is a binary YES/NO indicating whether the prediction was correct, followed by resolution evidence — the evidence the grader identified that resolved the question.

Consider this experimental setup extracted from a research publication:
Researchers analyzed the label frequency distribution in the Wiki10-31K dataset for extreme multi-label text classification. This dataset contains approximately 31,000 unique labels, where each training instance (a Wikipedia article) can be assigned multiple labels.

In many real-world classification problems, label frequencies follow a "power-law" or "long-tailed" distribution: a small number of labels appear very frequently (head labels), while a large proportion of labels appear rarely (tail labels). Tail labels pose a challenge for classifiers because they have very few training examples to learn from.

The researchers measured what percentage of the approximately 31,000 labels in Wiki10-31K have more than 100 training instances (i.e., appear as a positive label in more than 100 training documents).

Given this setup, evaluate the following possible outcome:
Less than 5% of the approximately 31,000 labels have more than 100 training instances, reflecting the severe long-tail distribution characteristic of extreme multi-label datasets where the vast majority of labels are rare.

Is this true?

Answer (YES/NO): YES